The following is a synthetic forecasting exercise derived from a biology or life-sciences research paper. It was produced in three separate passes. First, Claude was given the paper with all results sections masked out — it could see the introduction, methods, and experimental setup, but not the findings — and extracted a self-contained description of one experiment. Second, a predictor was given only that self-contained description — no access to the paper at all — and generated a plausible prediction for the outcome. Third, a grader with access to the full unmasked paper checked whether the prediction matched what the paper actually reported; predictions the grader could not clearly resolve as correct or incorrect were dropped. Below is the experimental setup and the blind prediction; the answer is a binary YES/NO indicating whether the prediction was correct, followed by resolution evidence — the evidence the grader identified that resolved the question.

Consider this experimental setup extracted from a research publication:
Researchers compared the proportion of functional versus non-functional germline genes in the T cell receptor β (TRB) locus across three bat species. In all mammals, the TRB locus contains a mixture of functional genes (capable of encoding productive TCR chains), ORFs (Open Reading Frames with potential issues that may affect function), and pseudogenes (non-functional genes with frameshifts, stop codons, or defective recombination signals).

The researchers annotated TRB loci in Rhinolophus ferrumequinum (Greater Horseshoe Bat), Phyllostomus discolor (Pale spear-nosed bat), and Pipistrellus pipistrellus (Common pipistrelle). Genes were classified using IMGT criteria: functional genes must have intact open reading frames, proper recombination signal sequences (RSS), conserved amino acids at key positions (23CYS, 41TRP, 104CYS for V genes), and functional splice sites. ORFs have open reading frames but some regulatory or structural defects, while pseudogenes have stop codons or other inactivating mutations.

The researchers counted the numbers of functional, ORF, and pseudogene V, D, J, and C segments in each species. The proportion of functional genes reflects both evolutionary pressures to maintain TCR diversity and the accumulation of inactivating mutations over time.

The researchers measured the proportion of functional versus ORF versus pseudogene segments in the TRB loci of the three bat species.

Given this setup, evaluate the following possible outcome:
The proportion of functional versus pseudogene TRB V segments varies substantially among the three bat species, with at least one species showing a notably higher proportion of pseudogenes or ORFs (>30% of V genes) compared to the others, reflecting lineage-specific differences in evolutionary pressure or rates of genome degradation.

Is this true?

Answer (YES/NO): NO